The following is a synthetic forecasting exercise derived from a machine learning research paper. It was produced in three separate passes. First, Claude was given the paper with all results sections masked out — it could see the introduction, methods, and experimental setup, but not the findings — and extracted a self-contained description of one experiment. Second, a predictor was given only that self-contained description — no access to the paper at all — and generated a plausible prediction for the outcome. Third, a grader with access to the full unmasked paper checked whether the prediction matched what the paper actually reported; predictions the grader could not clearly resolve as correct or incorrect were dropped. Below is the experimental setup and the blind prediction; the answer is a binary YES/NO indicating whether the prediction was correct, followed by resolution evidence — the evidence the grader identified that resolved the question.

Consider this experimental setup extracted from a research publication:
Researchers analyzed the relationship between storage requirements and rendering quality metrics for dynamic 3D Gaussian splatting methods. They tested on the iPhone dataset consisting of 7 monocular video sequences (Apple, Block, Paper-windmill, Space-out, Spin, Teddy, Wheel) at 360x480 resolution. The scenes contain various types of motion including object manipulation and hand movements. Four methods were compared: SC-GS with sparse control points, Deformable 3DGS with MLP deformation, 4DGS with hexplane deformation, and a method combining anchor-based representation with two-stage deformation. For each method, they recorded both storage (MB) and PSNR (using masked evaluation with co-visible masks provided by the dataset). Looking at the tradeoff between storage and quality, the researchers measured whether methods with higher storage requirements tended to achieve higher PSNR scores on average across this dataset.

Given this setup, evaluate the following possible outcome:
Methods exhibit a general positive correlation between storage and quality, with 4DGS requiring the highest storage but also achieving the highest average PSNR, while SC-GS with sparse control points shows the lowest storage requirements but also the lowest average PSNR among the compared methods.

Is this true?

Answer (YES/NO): NO